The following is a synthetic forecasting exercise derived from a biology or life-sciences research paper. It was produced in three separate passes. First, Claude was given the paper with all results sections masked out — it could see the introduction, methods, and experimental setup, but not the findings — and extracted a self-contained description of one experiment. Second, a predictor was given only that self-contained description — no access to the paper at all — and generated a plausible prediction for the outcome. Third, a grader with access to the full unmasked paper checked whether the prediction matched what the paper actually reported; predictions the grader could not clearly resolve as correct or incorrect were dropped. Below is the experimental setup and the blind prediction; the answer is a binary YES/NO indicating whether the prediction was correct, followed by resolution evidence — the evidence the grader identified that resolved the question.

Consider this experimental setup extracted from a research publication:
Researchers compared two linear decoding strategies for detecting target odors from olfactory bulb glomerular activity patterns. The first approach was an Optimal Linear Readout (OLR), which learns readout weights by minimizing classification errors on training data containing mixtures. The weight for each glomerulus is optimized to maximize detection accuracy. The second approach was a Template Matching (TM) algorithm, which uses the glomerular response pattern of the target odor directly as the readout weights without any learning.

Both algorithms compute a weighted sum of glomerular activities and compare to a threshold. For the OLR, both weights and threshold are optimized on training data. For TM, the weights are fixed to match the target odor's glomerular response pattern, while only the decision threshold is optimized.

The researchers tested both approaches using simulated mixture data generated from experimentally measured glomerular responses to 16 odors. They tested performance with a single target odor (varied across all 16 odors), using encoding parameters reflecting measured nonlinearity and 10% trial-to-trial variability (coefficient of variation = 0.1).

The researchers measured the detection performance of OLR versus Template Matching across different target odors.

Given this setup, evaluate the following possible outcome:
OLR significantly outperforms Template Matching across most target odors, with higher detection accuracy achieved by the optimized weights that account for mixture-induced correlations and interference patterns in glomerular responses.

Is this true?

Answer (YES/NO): YES